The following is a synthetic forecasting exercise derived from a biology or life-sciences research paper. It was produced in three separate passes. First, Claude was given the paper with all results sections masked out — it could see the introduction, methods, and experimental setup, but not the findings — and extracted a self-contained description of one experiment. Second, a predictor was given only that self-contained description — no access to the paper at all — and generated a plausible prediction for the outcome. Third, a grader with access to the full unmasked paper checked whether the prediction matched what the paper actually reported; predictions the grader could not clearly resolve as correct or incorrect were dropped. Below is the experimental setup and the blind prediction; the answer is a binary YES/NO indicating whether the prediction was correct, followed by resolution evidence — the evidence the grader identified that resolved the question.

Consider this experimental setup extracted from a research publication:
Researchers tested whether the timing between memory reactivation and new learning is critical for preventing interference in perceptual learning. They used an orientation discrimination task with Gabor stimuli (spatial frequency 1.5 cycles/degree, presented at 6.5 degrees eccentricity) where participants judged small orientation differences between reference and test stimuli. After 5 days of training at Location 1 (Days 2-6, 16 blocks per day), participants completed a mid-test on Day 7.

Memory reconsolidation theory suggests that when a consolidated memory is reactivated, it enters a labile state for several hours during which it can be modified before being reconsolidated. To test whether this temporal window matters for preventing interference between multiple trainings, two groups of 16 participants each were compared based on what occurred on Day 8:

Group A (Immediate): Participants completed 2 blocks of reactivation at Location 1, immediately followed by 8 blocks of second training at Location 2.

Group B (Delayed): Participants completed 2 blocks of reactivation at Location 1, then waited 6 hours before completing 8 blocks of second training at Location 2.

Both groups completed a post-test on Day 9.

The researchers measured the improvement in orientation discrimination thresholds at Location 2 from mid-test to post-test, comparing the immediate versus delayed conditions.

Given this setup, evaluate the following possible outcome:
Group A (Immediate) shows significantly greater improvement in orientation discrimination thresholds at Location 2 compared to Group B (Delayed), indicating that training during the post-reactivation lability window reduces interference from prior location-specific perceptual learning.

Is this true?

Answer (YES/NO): YES